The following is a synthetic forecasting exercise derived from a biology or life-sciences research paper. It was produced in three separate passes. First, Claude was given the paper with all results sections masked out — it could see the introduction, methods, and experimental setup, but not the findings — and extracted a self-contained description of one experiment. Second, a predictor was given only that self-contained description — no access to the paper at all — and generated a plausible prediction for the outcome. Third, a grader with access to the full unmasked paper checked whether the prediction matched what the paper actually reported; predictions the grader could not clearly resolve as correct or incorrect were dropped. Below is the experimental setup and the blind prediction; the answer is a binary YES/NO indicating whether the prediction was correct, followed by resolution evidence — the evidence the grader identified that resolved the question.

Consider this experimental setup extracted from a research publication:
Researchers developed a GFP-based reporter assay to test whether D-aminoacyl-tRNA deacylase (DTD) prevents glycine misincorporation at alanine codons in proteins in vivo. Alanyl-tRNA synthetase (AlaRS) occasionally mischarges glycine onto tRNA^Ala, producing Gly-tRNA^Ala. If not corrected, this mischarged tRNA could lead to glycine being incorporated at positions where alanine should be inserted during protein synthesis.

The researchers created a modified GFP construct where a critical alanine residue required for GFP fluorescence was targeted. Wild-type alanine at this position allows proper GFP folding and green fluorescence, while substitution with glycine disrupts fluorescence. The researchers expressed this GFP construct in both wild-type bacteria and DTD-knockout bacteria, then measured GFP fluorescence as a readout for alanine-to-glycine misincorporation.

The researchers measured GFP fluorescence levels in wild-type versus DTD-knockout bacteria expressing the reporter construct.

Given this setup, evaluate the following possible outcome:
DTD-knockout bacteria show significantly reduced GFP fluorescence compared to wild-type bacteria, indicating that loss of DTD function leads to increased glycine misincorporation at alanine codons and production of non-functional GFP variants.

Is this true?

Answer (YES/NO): NO